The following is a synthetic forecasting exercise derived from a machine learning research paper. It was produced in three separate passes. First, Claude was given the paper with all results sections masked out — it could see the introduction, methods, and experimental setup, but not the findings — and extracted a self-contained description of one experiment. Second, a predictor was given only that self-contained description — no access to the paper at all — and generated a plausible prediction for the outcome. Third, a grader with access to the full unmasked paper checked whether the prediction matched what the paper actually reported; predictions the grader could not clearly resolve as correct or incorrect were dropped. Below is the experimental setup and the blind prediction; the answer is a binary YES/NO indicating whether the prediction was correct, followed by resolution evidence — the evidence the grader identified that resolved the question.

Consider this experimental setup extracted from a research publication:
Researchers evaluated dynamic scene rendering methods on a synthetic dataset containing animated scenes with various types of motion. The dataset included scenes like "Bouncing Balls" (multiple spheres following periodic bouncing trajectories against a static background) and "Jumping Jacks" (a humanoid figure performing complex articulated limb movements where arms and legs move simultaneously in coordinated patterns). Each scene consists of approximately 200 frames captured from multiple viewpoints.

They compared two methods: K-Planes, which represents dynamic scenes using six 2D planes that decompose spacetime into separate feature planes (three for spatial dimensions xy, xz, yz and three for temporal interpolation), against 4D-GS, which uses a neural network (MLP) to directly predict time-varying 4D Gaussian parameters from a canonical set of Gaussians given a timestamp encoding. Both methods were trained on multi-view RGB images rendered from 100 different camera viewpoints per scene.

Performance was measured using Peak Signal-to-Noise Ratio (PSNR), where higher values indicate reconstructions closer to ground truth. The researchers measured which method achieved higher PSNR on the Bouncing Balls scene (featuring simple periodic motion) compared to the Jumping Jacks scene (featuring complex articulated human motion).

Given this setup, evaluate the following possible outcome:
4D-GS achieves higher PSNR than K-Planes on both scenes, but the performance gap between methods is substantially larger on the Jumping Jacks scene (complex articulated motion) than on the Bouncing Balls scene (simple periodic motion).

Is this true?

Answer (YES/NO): YES